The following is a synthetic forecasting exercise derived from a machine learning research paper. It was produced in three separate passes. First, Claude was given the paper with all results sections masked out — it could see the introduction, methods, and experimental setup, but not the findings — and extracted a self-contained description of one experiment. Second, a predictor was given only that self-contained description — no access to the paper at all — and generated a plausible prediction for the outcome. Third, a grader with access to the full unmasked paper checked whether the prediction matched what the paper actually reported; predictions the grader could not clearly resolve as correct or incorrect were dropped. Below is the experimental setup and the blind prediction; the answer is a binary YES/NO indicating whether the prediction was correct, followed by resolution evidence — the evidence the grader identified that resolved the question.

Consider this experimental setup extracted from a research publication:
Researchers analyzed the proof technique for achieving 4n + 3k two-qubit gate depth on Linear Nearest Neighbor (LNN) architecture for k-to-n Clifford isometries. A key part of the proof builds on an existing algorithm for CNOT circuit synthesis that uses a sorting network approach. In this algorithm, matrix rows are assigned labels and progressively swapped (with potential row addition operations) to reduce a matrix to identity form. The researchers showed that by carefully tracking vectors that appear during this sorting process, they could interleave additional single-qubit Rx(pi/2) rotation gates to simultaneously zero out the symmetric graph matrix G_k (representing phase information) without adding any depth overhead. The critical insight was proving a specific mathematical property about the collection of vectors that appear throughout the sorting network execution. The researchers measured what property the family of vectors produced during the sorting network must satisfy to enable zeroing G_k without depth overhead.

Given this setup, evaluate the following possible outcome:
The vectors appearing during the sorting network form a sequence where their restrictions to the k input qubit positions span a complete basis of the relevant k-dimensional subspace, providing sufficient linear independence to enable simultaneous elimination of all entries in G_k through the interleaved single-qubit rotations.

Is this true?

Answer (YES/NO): NO